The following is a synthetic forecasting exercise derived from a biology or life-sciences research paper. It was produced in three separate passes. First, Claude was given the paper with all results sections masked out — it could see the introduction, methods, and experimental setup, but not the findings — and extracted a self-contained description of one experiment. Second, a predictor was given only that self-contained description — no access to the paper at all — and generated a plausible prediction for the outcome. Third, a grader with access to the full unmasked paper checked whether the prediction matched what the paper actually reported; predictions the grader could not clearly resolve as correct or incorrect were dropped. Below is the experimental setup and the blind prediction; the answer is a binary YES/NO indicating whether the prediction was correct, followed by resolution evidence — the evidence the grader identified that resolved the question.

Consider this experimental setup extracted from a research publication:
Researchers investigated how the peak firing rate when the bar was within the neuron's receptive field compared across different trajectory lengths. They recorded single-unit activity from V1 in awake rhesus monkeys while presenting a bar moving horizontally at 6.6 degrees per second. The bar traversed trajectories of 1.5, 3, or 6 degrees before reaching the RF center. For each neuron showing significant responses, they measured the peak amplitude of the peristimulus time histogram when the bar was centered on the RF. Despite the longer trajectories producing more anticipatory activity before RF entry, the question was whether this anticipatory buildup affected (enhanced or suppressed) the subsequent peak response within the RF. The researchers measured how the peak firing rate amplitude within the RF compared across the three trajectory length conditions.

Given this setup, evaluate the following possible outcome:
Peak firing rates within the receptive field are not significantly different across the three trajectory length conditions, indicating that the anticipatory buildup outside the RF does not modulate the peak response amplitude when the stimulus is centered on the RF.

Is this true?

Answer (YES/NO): YES